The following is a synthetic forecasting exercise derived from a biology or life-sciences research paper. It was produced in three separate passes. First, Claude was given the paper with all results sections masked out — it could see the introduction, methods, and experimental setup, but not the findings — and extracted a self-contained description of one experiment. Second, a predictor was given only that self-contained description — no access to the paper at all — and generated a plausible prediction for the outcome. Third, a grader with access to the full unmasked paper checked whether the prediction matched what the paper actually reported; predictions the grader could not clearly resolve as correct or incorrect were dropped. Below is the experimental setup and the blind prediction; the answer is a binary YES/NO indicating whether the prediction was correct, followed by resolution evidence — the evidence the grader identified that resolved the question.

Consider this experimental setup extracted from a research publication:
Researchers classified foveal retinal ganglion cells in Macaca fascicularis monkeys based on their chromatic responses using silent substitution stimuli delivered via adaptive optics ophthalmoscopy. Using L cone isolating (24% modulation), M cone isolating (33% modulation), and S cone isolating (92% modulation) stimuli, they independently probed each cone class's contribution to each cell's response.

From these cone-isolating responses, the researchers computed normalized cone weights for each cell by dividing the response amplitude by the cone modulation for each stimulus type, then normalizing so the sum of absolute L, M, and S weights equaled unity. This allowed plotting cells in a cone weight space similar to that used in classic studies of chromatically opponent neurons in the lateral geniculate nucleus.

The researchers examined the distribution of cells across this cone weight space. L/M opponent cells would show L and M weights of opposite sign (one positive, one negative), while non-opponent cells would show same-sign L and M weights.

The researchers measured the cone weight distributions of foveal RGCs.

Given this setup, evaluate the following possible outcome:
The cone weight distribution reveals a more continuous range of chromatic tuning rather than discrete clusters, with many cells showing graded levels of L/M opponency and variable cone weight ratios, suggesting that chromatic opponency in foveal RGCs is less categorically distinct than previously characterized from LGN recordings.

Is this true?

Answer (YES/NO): NO